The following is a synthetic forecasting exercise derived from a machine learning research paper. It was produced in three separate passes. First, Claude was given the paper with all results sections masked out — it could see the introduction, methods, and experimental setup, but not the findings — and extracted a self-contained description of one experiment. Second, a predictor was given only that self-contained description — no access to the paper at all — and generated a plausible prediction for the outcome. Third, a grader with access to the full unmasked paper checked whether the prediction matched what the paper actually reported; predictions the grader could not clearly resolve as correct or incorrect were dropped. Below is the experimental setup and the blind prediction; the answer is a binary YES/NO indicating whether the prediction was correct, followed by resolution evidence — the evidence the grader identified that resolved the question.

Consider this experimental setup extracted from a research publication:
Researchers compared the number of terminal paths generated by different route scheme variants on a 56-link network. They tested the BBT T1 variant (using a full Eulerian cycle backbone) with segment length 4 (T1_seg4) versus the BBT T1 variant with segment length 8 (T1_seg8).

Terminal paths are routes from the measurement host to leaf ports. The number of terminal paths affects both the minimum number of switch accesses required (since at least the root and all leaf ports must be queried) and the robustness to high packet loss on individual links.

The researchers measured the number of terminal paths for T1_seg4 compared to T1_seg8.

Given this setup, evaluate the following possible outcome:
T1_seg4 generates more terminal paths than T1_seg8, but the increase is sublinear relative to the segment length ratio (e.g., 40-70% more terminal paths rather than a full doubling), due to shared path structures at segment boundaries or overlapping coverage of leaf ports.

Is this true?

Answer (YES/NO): NO